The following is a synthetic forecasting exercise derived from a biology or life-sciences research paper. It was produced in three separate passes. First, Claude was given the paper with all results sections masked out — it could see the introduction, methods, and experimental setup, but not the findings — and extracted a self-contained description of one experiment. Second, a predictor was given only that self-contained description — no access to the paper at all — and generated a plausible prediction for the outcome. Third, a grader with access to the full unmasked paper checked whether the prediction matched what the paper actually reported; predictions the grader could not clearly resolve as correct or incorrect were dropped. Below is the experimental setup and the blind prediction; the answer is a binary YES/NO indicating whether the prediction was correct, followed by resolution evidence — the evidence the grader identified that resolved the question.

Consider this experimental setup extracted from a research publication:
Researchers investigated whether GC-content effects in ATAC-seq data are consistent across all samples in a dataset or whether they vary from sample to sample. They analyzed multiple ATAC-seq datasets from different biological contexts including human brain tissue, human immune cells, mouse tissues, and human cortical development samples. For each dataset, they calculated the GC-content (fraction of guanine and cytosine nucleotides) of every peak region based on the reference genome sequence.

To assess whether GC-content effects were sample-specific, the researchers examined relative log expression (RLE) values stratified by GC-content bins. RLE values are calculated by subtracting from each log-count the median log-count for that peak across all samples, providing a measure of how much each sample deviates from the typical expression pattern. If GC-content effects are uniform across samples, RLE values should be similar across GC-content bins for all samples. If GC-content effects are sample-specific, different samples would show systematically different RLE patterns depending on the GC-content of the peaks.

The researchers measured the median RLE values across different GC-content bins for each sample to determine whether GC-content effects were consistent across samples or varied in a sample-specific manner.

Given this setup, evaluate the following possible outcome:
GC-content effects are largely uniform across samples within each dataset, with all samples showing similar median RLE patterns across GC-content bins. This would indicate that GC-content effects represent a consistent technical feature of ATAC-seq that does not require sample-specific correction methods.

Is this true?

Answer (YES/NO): NO